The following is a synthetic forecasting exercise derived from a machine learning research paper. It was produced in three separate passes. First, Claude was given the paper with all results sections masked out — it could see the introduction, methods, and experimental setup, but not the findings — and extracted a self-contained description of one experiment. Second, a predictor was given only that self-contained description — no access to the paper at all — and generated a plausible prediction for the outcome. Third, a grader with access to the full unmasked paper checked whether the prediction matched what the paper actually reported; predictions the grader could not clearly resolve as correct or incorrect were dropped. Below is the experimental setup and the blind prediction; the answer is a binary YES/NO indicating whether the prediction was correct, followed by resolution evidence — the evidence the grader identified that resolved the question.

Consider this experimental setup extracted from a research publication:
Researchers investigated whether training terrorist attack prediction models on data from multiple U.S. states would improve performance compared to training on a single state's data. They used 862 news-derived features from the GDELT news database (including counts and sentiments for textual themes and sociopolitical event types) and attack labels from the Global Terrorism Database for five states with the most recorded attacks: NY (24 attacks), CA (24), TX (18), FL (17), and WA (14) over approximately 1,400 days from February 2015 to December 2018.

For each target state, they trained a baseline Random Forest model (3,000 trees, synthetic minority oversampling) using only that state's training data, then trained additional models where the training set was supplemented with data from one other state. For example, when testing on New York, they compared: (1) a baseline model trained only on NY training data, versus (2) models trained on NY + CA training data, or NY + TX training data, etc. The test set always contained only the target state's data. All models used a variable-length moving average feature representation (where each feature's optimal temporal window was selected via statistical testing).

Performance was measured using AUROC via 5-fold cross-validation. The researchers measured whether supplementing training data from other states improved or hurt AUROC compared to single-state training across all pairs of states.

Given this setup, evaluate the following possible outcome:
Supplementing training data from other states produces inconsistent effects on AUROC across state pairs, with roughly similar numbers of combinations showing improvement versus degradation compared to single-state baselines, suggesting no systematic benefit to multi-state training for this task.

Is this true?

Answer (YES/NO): NO